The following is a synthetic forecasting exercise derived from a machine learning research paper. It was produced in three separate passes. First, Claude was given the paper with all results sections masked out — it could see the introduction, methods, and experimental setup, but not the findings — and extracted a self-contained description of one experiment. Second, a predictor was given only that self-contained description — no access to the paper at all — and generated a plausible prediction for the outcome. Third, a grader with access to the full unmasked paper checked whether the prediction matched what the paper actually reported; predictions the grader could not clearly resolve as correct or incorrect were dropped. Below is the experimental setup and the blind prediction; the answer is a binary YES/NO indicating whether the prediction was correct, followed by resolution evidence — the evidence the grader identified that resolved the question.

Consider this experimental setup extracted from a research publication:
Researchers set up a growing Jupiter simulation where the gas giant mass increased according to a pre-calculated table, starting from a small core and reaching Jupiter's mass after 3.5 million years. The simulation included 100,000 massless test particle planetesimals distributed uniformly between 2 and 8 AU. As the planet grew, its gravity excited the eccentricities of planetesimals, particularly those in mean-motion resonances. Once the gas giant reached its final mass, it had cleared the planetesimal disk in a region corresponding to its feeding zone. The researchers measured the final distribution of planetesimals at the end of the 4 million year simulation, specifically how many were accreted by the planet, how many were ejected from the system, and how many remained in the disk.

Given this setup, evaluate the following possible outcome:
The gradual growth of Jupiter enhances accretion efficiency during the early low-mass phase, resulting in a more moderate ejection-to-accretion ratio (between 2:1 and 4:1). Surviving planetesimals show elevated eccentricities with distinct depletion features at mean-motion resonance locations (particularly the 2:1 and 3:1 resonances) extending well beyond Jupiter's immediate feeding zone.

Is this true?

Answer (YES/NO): NO